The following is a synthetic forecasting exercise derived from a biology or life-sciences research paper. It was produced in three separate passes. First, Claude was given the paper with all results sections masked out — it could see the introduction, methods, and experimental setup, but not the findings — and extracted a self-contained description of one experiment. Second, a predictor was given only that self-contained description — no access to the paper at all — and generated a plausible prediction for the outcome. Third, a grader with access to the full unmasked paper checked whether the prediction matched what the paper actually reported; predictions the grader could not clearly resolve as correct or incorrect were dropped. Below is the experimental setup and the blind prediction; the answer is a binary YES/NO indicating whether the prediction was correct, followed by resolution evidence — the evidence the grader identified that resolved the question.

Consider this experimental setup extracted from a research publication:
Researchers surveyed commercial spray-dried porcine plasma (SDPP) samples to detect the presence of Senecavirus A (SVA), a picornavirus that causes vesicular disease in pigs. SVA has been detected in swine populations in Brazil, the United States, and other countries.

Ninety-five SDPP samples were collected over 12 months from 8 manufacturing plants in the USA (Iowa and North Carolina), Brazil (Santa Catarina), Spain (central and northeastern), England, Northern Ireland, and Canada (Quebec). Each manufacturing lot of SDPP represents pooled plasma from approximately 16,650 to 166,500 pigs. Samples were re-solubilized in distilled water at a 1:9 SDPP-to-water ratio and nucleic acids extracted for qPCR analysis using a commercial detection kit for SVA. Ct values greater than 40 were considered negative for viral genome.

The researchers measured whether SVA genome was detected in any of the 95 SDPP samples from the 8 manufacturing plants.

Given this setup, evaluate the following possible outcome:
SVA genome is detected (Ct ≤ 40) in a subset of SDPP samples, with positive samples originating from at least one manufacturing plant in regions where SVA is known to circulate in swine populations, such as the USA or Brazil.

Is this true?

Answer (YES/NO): NO